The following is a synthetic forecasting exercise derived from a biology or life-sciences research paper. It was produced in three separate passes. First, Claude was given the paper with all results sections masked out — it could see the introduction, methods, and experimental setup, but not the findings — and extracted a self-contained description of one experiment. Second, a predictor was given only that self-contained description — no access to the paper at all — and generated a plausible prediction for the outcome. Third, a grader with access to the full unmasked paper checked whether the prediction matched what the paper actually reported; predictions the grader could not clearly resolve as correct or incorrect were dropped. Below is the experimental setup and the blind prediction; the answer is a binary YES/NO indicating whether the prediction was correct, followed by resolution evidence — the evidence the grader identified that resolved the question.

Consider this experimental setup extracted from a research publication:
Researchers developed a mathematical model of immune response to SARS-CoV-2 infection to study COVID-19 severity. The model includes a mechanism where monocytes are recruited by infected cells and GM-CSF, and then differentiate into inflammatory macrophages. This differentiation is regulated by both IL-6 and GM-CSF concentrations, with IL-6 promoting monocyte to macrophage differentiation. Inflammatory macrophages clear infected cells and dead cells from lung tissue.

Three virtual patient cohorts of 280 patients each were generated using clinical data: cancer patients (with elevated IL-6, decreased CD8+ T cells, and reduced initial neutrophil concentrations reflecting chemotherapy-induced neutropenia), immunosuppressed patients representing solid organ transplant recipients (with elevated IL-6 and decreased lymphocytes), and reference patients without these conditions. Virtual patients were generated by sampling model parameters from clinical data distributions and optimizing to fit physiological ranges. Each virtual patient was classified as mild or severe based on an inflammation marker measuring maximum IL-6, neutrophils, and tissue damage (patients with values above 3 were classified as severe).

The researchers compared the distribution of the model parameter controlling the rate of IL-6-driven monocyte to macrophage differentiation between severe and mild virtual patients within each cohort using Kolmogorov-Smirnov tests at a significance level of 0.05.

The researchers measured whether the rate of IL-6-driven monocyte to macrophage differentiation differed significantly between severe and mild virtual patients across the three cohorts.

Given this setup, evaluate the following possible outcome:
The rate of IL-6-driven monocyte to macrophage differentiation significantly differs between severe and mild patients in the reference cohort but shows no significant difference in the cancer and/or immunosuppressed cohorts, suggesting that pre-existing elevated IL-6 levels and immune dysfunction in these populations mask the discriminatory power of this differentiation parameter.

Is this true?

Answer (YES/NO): NO